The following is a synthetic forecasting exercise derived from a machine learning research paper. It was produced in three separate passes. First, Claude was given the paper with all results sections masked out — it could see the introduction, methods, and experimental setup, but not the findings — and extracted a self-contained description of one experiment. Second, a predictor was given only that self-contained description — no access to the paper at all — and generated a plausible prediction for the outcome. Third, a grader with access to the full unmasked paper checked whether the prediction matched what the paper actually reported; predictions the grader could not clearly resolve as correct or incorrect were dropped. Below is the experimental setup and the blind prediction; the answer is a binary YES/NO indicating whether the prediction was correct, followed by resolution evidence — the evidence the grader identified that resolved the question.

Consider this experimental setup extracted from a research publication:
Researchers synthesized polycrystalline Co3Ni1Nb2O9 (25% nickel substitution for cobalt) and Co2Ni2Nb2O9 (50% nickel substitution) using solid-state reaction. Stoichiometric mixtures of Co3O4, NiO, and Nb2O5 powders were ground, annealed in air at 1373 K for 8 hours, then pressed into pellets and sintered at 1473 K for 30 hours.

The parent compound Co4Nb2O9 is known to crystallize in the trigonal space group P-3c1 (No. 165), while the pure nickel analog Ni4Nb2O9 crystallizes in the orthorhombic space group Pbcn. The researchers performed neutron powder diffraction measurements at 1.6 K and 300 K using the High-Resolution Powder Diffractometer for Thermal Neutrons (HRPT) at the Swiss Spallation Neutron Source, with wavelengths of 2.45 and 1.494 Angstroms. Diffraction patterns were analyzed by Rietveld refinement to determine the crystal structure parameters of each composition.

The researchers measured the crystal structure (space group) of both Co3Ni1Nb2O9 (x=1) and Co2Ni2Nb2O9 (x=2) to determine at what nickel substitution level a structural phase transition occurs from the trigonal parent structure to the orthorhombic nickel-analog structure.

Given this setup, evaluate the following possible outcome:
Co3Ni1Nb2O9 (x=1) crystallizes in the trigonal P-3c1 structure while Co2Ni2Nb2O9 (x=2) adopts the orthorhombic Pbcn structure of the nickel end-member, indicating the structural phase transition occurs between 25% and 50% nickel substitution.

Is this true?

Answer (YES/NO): YES